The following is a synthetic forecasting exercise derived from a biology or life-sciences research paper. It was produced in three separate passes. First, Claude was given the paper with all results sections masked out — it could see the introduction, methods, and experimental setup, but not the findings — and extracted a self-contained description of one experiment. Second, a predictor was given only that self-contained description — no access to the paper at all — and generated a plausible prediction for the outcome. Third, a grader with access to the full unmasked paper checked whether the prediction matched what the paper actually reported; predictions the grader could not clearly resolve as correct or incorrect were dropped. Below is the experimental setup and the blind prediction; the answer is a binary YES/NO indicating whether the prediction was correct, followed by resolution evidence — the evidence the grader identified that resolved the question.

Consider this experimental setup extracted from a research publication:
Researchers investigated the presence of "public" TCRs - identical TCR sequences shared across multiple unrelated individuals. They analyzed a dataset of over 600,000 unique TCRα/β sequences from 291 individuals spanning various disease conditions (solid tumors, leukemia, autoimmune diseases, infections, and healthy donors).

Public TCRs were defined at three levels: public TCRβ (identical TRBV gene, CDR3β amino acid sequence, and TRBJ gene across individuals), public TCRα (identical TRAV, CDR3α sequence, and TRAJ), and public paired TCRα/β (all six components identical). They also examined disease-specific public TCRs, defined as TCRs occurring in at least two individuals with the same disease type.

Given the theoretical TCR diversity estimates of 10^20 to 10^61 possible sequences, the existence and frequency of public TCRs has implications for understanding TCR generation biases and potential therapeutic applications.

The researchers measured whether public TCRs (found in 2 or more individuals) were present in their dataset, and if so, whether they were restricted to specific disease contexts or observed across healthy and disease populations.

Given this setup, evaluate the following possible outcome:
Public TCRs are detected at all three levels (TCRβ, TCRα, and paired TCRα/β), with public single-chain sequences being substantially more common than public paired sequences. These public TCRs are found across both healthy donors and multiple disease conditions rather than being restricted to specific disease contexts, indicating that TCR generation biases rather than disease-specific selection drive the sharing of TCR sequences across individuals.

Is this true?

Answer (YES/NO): YES